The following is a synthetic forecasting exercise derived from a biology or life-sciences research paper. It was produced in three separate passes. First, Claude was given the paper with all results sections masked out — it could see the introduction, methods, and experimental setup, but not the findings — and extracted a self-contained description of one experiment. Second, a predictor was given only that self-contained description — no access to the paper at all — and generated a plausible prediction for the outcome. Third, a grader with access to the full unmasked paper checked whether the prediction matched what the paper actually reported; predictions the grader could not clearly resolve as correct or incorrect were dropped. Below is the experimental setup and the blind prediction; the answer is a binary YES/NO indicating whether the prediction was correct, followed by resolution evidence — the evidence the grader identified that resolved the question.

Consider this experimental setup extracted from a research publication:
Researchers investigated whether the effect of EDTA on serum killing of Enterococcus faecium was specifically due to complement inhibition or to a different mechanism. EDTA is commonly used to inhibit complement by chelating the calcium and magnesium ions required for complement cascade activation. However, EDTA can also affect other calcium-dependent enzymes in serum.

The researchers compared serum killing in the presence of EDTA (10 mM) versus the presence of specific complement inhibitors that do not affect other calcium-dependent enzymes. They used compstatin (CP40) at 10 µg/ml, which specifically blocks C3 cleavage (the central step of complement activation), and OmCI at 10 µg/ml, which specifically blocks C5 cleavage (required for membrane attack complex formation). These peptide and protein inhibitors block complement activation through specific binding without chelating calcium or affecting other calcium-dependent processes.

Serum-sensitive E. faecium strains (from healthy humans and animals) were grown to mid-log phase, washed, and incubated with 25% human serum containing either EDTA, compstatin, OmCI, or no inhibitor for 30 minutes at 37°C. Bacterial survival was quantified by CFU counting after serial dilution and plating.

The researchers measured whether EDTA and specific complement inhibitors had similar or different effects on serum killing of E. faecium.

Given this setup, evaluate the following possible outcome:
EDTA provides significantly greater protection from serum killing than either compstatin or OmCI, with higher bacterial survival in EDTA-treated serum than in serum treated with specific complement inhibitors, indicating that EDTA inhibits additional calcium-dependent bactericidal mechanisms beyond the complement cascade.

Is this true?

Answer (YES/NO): YES